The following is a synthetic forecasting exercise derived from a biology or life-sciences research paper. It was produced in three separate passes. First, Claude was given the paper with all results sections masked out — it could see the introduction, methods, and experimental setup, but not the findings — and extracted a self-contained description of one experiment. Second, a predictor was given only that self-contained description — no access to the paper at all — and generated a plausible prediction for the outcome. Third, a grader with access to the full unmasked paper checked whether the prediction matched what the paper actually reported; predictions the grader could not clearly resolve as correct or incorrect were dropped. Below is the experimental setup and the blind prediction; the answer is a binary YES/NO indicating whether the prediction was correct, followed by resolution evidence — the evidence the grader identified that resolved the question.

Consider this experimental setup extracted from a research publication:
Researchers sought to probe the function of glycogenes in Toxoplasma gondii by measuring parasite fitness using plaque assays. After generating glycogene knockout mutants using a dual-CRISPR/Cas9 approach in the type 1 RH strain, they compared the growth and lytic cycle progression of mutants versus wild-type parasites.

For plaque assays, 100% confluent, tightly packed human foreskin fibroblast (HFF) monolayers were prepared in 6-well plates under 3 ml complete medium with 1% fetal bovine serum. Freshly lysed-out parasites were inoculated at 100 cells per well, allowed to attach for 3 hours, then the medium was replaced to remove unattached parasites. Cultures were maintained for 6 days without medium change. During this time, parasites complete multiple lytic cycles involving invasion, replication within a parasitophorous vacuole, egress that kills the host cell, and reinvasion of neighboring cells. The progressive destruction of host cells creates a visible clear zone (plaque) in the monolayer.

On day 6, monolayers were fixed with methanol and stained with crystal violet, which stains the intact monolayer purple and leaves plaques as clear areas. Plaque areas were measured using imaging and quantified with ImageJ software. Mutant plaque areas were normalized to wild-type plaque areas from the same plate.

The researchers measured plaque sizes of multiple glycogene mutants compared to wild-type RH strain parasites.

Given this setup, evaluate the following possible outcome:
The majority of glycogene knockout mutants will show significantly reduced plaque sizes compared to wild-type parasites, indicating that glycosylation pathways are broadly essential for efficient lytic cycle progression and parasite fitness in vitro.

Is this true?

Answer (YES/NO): YES